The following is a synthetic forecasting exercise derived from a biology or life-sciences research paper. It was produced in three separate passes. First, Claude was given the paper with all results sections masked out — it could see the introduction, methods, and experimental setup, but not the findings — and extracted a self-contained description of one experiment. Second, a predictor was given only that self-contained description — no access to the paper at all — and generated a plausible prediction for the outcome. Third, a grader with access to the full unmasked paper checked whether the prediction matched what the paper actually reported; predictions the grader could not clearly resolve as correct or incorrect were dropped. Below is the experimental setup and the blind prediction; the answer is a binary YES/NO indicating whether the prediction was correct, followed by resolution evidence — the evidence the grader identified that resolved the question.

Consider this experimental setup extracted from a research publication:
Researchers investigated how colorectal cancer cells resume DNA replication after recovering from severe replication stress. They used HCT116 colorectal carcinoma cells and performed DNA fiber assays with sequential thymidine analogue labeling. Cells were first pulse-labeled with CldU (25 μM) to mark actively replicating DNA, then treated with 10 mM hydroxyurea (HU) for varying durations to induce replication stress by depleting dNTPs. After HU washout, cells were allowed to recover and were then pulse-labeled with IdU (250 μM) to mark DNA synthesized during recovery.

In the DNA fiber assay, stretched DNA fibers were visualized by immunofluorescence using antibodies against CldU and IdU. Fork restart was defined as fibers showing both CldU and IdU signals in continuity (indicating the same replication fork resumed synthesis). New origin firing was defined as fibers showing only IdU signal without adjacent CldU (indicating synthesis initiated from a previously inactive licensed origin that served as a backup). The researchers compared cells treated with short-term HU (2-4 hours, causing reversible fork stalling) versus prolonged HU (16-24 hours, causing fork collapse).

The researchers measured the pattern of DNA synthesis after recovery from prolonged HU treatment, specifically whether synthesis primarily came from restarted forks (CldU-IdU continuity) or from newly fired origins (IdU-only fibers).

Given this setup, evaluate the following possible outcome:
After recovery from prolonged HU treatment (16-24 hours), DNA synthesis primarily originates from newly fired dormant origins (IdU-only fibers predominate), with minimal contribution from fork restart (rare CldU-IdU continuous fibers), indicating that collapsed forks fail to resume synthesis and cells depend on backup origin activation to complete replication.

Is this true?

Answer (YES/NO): NO